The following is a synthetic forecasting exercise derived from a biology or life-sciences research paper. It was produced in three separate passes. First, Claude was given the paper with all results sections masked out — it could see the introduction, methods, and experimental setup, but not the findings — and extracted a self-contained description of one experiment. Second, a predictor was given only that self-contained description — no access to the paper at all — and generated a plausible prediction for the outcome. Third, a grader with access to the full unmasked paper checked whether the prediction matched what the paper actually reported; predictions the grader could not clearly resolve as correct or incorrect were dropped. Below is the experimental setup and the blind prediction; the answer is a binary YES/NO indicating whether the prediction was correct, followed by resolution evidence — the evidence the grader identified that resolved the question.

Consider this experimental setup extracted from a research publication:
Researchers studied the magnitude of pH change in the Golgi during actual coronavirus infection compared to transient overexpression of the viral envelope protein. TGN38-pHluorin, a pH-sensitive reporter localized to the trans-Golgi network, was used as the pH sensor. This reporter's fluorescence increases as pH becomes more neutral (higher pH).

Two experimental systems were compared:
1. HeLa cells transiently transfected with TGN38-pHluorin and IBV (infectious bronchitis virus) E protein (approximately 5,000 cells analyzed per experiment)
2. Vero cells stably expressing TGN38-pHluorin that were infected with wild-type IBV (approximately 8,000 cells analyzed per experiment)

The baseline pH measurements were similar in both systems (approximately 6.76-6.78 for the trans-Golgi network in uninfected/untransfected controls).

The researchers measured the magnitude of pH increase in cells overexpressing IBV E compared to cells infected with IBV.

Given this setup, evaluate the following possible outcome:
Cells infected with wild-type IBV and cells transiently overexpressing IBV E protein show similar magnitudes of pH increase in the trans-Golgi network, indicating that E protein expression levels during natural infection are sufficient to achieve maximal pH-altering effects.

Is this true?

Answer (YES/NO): NO